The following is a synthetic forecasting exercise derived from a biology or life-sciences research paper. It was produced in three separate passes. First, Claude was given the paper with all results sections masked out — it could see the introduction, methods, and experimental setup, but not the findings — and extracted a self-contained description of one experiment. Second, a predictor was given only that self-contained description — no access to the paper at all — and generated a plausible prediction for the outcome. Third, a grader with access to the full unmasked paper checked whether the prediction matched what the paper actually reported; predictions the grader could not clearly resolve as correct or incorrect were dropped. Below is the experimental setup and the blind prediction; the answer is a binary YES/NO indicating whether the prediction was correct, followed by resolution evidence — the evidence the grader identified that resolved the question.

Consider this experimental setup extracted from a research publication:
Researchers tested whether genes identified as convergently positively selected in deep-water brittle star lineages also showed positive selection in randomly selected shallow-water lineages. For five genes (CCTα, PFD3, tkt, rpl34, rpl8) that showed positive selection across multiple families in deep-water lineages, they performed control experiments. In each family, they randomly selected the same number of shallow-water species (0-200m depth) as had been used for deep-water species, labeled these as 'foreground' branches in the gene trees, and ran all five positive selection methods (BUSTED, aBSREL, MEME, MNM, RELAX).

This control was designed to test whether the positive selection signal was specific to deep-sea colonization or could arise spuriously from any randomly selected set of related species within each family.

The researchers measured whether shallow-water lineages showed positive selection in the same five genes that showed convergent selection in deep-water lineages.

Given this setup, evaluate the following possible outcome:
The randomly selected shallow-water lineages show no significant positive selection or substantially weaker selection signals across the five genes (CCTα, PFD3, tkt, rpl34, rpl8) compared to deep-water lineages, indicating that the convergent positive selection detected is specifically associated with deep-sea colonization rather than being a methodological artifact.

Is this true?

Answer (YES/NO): YES